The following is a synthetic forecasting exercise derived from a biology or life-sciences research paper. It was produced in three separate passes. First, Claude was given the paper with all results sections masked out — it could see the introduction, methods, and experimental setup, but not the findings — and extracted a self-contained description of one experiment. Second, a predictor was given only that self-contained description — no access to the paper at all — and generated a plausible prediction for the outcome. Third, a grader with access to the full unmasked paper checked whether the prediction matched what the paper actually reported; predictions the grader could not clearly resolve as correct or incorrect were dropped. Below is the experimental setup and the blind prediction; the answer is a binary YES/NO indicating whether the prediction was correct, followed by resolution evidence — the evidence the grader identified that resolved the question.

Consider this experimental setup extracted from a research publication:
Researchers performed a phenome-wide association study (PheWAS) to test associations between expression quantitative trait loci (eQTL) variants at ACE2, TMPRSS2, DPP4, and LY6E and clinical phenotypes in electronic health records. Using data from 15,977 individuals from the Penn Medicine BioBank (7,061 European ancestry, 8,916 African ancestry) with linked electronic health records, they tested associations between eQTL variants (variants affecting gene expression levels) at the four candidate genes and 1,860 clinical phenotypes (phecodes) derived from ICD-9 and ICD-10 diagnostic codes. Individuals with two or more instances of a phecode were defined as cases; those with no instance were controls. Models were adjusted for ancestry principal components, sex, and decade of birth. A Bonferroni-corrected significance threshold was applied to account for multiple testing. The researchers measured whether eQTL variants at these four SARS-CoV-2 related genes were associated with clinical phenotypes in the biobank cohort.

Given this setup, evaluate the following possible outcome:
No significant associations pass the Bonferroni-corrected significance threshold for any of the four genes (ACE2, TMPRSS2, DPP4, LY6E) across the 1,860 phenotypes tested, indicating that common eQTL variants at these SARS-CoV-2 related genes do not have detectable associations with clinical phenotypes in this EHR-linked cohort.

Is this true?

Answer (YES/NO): NO